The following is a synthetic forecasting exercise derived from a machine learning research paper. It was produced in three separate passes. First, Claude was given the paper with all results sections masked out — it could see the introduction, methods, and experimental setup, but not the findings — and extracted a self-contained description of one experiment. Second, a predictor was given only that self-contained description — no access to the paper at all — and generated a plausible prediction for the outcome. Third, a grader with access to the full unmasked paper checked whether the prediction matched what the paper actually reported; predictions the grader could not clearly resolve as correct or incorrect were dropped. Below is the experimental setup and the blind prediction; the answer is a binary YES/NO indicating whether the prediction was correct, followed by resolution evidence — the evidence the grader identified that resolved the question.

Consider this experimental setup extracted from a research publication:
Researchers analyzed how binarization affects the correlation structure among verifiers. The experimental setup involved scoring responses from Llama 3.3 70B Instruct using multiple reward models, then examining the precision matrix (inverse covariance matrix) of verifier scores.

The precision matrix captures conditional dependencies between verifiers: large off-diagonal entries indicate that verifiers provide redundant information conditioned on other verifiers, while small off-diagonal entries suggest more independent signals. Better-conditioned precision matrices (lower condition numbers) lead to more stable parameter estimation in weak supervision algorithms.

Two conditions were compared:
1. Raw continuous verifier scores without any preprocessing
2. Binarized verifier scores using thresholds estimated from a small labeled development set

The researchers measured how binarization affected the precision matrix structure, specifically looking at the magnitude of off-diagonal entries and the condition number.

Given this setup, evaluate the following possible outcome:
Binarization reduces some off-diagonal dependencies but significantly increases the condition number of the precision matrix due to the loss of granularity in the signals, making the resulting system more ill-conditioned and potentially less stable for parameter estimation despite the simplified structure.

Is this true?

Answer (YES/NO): NO